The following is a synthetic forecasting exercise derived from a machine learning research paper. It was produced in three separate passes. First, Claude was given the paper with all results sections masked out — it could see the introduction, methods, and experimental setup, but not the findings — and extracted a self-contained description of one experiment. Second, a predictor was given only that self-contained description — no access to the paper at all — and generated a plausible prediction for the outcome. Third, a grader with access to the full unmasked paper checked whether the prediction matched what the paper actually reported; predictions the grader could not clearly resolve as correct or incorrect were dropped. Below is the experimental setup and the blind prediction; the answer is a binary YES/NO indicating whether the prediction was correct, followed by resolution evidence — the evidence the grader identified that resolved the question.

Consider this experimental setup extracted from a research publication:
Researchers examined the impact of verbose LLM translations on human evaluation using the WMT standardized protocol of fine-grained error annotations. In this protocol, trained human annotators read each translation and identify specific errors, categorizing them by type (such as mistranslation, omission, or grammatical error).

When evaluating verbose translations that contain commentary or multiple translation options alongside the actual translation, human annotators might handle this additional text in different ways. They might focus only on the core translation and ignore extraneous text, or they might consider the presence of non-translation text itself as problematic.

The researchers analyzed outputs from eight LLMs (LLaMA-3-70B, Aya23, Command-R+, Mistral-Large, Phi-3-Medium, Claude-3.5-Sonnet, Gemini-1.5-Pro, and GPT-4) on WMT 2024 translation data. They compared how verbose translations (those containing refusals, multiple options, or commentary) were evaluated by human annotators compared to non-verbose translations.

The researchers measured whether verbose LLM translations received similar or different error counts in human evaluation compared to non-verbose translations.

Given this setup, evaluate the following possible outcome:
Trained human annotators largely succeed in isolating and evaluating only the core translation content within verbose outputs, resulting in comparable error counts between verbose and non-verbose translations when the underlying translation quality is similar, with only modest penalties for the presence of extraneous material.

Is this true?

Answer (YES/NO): NO